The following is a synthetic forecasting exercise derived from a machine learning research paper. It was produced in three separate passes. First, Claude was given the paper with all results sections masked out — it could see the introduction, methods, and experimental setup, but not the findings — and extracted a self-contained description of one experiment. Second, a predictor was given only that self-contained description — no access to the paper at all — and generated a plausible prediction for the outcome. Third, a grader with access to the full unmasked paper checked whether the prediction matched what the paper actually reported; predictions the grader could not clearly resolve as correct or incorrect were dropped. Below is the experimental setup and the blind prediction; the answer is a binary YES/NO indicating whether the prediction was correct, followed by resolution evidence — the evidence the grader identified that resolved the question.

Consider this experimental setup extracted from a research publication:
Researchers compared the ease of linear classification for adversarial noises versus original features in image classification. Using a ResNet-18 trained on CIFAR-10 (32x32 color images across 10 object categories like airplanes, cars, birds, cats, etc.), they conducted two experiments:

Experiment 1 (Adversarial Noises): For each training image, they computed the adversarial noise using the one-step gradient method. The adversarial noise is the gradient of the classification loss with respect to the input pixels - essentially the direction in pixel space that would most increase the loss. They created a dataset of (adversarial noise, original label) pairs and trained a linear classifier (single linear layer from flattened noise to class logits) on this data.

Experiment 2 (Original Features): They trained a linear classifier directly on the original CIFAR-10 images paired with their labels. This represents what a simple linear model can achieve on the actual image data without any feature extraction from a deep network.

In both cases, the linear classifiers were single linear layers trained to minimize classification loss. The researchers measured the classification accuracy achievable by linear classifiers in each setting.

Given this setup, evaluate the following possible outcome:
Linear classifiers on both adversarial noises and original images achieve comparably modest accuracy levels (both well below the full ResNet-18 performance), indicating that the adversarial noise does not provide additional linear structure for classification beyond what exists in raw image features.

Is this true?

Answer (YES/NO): NO